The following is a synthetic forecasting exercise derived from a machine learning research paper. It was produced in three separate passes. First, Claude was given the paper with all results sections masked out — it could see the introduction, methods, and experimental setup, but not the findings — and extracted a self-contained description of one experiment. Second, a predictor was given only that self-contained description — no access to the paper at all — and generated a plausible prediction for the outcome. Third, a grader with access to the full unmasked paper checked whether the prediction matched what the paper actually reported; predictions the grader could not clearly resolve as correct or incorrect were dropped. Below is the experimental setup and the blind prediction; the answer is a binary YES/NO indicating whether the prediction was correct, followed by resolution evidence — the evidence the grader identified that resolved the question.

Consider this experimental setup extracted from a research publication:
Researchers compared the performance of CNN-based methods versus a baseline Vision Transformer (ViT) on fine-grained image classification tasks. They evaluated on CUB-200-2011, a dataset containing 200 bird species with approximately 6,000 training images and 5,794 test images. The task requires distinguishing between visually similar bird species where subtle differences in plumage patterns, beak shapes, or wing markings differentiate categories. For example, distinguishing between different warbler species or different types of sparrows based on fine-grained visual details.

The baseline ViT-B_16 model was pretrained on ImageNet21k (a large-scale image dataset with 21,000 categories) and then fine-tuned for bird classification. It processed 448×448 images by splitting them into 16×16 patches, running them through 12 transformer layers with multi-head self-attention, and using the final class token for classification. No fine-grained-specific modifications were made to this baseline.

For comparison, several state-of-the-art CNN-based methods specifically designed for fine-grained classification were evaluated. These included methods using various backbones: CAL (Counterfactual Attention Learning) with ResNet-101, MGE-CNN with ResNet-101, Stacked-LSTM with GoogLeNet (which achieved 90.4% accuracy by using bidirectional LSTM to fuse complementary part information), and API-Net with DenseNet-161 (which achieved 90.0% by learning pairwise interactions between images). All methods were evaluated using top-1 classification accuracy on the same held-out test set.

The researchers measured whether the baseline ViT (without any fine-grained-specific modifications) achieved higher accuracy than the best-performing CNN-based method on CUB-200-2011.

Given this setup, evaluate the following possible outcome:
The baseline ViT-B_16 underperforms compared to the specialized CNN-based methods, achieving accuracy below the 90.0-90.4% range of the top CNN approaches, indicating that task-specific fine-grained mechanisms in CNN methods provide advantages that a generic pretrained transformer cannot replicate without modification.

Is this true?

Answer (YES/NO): YES